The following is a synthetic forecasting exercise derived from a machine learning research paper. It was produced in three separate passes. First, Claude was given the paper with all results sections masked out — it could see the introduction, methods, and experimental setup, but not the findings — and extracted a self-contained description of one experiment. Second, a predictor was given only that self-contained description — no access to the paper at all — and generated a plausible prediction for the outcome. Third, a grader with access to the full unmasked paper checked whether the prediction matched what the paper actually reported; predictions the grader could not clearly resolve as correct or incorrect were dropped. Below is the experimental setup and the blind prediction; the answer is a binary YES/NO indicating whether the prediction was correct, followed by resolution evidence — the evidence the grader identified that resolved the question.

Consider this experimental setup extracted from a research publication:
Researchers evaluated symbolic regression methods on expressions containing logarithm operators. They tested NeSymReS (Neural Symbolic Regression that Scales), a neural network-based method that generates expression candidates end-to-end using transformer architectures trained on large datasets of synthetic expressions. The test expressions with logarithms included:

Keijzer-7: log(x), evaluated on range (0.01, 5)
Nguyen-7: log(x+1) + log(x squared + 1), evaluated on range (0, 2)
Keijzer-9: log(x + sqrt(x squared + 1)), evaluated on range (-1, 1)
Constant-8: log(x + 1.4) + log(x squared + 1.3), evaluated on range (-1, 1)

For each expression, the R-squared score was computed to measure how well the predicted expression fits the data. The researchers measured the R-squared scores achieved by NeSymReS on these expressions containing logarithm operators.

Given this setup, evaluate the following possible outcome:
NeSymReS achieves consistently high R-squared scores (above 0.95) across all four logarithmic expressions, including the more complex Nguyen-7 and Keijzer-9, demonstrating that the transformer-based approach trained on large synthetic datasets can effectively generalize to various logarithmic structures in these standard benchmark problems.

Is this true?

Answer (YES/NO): NO